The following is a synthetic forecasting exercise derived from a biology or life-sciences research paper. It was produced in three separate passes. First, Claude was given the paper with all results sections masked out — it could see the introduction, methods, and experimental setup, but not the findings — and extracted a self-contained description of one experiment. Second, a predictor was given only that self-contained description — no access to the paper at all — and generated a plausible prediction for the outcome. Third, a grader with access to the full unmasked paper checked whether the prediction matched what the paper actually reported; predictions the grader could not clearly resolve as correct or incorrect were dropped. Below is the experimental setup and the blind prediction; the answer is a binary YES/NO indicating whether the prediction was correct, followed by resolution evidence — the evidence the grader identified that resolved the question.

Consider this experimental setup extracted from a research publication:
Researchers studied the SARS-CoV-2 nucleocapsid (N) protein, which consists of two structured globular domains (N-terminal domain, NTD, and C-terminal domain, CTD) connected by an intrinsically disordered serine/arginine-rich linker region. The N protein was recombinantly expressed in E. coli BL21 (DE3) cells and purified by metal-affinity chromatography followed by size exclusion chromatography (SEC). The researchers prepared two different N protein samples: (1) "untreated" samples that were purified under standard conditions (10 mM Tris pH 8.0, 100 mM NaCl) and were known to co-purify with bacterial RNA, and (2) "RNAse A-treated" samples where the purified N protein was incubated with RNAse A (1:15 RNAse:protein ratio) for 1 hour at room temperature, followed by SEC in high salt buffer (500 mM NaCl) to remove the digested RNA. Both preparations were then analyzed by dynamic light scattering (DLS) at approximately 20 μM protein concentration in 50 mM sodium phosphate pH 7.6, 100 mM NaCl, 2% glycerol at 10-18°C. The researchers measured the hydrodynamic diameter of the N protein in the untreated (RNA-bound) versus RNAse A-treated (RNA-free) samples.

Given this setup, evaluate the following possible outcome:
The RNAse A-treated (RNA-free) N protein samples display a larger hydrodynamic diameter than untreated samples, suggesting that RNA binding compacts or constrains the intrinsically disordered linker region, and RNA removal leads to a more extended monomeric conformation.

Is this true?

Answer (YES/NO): NO